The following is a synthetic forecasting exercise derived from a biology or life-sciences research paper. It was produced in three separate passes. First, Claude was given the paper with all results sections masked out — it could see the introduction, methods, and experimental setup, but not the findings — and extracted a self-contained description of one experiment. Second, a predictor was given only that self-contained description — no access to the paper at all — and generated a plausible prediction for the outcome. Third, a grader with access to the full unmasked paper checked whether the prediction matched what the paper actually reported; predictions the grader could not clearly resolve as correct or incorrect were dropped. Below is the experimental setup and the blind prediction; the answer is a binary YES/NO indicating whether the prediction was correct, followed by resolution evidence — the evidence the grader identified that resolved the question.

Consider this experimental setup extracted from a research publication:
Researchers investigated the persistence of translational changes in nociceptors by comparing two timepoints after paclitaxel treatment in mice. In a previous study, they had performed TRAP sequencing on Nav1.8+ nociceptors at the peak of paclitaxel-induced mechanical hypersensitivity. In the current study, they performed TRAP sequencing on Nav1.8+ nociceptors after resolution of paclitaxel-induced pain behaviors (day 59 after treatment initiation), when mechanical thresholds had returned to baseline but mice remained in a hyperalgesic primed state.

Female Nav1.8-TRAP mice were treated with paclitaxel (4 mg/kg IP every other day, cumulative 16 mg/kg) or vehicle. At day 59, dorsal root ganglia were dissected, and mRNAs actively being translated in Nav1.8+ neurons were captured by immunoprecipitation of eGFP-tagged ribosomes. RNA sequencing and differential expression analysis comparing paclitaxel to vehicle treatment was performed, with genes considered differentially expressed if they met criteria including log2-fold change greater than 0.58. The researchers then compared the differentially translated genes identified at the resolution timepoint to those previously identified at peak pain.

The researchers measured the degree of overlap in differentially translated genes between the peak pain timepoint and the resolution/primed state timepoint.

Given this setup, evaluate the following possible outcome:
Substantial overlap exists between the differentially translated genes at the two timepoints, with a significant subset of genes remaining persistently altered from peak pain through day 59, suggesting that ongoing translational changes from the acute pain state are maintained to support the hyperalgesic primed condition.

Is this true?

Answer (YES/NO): NO